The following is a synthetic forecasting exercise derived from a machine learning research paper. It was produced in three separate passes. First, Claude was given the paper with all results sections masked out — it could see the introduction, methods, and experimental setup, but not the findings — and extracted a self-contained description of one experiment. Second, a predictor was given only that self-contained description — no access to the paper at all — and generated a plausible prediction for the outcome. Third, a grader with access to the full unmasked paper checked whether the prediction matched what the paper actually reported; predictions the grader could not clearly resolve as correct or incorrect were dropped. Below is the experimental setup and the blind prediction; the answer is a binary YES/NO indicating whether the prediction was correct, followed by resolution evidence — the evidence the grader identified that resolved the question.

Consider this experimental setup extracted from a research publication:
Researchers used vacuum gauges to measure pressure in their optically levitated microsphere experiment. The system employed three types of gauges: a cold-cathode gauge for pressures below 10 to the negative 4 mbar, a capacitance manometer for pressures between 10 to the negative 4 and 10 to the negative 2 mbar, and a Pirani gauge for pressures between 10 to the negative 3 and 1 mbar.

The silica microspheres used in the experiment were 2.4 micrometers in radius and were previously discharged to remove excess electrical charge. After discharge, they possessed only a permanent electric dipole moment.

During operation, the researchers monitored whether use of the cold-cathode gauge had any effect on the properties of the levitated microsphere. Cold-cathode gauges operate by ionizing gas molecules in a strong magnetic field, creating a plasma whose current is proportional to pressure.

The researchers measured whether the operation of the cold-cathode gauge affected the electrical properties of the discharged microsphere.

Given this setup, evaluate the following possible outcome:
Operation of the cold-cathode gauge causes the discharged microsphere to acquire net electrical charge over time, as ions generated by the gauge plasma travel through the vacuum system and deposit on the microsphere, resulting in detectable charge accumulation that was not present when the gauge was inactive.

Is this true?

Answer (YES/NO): YES